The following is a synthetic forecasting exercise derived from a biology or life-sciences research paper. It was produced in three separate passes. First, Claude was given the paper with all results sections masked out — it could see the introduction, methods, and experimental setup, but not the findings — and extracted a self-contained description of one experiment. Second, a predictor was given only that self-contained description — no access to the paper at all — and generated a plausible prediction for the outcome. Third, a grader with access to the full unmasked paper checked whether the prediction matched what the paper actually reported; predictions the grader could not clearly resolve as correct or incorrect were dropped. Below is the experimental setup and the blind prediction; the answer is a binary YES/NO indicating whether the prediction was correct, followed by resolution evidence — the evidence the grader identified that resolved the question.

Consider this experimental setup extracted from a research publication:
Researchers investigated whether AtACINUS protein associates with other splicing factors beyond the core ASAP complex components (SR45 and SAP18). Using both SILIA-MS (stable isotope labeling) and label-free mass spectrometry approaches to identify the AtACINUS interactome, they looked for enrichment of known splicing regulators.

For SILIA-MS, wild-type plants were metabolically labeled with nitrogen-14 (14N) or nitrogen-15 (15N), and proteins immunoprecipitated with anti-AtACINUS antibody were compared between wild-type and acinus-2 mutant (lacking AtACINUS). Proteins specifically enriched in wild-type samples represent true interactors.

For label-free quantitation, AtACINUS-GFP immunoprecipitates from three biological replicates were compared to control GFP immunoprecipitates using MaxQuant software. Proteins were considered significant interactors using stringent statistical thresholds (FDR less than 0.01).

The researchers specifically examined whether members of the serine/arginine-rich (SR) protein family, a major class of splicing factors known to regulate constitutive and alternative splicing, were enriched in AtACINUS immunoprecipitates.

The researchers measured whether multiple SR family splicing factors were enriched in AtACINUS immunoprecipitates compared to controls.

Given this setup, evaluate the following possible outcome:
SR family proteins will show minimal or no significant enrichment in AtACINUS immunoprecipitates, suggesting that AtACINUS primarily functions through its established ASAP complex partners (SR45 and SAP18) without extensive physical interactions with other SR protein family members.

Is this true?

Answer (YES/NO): NO